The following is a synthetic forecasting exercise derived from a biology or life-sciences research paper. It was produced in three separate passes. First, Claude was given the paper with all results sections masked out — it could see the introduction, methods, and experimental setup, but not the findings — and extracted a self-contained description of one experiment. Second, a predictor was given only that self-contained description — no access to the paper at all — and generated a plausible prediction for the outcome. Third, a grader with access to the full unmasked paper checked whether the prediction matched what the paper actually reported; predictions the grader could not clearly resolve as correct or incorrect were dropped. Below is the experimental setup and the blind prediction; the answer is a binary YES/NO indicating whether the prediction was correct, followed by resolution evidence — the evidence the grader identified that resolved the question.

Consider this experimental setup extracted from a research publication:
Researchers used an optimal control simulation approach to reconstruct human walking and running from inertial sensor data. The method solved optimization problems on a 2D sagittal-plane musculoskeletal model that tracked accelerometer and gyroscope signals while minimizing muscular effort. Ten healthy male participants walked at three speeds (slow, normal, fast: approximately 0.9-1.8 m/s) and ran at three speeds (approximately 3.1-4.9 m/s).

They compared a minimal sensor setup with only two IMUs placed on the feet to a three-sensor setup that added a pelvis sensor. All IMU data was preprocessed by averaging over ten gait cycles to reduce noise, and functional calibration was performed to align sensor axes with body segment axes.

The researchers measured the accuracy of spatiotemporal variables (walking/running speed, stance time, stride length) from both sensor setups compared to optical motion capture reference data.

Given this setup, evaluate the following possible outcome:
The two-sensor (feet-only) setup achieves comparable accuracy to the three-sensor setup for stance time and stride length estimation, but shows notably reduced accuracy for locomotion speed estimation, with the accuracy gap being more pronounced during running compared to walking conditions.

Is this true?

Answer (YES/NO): NO